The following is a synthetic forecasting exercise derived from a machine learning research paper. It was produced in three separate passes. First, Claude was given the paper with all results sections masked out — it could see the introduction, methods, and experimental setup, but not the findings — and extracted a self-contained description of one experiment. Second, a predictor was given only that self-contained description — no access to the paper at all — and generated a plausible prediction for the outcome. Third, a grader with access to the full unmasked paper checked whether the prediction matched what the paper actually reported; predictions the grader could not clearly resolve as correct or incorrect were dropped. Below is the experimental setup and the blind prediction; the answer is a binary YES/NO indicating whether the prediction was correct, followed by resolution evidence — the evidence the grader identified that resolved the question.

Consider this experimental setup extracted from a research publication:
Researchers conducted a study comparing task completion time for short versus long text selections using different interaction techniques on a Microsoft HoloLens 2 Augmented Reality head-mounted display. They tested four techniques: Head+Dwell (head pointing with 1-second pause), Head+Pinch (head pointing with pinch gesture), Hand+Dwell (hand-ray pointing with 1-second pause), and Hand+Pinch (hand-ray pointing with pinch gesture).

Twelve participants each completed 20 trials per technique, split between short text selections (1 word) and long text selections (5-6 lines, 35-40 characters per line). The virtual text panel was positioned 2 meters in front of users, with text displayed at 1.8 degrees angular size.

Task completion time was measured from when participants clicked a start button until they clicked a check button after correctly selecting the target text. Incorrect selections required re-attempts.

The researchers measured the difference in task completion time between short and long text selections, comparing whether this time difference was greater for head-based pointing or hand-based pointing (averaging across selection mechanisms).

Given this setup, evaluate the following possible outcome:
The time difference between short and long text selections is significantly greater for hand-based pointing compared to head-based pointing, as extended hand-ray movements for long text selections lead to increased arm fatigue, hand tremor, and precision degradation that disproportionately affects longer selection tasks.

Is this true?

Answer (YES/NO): NO